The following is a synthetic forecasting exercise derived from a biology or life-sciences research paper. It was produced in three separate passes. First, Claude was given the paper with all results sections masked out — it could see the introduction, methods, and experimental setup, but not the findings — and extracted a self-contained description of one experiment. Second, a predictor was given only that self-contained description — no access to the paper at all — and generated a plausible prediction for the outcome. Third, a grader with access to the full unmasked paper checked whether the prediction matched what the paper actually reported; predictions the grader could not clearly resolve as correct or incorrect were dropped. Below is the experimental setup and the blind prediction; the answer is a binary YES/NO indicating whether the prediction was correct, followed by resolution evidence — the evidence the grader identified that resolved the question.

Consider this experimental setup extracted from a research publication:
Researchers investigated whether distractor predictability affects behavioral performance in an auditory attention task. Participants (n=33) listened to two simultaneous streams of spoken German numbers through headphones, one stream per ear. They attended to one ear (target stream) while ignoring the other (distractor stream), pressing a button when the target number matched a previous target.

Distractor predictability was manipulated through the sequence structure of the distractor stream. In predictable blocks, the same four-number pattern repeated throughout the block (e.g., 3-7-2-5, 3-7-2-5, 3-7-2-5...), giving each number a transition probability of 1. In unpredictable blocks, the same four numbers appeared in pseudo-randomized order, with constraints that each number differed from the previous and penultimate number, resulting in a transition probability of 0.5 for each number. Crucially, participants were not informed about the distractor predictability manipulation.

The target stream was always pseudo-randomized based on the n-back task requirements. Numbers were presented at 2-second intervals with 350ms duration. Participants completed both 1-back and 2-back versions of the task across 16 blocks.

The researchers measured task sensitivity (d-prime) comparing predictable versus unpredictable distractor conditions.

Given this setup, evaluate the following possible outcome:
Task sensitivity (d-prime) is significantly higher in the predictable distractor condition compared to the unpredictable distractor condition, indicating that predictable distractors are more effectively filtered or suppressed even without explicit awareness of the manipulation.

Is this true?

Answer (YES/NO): NO